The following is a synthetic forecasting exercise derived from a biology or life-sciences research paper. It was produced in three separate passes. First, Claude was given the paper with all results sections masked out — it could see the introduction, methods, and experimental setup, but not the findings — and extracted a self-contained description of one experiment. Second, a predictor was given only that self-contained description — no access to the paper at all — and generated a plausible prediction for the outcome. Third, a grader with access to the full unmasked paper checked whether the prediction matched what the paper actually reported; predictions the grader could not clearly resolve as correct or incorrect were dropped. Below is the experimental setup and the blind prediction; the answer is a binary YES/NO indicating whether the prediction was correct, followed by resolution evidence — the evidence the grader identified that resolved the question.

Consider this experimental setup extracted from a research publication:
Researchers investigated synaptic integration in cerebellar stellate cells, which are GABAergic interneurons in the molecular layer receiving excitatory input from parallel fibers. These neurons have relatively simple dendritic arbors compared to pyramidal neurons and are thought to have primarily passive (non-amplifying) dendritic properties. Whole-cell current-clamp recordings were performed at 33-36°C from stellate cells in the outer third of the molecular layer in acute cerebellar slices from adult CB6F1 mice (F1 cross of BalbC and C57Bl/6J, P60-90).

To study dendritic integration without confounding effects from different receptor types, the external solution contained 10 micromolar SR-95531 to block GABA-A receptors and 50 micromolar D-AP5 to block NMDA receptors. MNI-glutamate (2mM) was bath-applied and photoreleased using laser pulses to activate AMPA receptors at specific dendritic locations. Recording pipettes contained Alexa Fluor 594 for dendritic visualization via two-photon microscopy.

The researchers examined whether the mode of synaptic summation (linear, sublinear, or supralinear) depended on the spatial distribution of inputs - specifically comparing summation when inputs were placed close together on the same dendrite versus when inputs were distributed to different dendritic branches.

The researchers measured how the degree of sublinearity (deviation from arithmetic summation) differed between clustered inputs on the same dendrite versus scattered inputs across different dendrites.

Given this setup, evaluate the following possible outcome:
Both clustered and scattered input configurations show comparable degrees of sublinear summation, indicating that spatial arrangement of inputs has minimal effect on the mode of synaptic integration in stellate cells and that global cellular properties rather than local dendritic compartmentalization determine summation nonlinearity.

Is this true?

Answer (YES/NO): NO